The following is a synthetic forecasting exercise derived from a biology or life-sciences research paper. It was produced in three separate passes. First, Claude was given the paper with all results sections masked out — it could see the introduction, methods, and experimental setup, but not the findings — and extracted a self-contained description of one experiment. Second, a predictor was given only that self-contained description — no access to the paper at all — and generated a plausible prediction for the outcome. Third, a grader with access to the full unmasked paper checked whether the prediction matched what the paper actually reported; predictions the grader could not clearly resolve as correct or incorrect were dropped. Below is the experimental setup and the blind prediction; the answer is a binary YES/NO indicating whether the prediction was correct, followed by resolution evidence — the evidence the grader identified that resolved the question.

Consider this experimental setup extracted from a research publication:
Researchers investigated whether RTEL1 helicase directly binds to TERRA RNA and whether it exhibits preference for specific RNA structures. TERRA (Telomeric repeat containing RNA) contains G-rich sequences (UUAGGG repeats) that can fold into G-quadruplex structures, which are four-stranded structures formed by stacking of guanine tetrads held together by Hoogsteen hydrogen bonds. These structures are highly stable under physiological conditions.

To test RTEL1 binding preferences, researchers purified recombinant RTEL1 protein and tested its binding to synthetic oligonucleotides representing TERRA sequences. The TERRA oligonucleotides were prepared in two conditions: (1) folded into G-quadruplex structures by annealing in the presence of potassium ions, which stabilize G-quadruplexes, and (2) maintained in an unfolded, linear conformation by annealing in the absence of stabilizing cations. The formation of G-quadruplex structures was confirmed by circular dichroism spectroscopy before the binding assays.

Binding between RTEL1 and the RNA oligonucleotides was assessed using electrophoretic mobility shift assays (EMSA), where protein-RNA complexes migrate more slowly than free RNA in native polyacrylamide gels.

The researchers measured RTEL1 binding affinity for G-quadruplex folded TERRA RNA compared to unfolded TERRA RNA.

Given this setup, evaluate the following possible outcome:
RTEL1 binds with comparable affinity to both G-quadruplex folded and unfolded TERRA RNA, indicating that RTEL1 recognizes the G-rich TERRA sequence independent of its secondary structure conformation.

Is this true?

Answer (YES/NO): NO